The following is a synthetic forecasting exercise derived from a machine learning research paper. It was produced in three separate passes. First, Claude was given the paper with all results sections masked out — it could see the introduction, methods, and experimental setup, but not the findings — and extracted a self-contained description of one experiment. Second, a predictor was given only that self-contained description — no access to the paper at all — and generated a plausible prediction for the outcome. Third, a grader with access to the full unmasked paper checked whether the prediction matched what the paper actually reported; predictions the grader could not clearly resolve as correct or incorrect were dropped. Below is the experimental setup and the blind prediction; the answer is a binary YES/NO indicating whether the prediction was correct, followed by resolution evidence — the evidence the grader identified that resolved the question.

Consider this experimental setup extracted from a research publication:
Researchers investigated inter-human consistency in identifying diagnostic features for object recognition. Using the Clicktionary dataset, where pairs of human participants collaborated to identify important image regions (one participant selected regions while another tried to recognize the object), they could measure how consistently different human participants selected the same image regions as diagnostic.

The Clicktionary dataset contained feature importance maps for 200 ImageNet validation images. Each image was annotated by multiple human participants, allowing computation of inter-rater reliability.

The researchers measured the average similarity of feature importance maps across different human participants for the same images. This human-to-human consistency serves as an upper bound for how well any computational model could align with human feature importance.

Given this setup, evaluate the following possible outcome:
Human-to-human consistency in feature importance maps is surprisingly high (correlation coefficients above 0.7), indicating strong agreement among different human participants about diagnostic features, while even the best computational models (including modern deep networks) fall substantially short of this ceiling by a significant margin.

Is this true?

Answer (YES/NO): NO